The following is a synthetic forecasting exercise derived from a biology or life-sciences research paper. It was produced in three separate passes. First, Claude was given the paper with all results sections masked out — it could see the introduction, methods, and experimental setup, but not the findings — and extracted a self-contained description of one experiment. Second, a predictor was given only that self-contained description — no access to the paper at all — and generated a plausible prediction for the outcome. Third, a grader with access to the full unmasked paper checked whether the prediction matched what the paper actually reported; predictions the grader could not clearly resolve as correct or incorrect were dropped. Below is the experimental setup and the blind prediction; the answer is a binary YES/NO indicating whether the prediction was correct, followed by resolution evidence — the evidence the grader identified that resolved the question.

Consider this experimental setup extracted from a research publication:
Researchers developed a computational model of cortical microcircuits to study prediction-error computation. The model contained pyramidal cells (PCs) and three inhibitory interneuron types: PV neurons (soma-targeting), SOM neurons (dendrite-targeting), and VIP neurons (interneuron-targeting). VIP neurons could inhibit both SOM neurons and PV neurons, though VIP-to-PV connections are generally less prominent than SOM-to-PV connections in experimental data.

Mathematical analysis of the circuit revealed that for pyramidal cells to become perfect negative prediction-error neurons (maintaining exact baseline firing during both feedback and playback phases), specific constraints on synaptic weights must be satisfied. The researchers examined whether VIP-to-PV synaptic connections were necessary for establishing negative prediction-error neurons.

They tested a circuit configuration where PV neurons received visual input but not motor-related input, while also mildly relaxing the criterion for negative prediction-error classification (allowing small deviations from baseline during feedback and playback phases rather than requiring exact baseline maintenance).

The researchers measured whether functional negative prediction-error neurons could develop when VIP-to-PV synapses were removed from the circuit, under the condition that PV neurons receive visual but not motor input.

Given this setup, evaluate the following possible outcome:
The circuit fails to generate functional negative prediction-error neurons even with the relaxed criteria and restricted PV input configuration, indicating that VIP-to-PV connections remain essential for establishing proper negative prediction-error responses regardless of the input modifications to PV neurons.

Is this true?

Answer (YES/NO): NO